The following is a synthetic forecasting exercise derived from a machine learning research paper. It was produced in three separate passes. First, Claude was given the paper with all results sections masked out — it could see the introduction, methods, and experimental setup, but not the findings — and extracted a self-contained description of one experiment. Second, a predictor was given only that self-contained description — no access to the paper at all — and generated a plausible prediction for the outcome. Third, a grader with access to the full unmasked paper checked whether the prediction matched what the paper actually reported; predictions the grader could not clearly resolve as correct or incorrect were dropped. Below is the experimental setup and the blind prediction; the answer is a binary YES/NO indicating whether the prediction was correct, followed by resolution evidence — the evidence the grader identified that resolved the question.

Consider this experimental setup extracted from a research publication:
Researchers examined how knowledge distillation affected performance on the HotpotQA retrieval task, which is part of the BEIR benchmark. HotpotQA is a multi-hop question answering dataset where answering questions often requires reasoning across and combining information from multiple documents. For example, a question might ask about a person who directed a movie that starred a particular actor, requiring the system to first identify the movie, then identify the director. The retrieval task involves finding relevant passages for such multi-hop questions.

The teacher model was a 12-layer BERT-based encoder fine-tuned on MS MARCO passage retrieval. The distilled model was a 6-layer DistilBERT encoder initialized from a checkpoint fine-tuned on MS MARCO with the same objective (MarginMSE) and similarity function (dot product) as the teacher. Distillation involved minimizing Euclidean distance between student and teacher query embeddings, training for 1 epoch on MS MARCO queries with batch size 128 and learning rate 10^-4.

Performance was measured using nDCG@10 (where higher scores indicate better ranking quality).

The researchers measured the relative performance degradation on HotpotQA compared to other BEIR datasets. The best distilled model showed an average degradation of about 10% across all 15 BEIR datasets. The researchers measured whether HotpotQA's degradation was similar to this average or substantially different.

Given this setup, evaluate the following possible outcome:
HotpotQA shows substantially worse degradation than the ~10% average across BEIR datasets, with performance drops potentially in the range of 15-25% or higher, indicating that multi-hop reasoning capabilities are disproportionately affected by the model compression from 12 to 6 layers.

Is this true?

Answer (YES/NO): YES